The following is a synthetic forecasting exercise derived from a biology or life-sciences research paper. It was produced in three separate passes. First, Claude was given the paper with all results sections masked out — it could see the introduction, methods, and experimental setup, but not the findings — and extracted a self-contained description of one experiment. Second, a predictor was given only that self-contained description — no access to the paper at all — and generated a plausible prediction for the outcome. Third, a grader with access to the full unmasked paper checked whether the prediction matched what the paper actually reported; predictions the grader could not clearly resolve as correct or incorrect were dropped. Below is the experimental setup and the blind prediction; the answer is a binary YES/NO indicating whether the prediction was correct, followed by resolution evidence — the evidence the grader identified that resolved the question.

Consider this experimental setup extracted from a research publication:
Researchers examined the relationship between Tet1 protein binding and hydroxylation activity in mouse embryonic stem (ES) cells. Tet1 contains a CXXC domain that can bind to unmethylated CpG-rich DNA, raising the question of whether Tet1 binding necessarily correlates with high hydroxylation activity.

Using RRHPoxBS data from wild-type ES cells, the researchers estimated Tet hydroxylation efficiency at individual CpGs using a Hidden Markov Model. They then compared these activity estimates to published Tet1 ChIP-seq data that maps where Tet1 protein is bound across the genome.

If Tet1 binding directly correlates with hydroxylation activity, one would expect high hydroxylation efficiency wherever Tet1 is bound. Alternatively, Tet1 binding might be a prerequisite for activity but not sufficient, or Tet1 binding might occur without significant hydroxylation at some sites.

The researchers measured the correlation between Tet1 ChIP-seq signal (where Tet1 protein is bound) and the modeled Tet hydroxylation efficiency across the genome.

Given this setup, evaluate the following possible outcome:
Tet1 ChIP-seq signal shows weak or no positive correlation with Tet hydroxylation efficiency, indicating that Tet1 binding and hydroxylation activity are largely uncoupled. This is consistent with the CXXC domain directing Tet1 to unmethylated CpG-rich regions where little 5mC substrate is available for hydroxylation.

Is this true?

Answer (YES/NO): NO